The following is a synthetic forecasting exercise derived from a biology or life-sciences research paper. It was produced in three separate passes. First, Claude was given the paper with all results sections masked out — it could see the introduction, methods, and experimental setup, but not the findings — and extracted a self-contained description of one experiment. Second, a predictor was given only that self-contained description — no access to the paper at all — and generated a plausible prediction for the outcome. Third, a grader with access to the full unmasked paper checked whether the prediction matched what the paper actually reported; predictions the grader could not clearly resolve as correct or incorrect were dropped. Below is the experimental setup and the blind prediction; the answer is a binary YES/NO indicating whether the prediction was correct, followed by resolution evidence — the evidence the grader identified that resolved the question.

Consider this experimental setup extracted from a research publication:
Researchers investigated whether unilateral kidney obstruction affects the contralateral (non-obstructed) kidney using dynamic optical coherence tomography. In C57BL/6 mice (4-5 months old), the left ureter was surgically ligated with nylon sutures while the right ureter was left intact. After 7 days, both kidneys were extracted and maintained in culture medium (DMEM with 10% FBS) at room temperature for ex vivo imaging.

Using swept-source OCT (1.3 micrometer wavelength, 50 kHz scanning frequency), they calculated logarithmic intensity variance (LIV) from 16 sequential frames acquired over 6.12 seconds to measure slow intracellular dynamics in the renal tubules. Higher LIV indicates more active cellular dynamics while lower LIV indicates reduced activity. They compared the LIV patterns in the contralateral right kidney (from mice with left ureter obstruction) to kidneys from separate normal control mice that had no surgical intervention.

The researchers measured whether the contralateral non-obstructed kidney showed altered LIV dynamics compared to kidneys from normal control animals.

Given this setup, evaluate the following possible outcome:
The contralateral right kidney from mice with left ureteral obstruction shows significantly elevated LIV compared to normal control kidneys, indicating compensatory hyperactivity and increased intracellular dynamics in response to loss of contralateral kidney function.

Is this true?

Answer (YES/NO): NO